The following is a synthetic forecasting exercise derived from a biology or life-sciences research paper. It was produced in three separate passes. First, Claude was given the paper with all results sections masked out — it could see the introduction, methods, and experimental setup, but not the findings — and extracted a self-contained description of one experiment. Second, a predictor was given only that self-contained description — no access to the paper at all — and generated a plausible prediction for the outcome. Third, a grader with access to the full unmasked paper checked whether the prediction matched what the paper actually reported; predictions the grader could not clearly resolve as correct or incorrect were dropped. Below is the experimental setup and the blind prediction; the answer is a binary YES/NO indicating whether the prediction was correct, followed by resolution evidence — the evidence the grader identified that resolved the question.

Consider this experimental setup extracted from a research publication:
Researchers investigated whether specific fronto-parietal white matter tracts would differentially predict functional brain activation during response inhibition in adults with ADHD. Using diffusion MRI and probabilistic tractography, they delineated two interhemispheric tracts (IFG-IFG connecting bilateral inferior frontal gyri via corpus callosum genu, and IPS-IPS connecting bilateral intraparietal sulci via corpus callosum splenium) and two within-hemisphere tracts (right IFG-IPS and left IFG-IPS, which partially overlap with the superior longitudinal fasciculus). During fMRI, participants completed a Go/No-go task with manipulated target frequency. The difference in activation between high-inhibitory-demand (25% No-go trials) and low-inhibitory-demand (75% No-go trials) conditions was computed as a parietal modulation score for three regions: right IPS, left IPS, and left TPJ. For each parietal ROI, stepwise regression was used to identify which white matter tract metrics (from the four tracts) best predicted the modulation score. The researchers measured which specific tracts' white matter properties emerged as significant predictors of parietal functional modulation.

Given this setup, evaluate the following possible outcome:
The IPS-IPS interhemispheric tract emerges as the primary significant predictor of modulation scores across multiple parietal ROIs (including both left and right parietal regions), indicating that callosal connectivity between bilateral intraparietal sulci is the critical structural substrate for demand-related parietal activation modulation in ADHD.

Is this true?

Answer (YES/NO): NO